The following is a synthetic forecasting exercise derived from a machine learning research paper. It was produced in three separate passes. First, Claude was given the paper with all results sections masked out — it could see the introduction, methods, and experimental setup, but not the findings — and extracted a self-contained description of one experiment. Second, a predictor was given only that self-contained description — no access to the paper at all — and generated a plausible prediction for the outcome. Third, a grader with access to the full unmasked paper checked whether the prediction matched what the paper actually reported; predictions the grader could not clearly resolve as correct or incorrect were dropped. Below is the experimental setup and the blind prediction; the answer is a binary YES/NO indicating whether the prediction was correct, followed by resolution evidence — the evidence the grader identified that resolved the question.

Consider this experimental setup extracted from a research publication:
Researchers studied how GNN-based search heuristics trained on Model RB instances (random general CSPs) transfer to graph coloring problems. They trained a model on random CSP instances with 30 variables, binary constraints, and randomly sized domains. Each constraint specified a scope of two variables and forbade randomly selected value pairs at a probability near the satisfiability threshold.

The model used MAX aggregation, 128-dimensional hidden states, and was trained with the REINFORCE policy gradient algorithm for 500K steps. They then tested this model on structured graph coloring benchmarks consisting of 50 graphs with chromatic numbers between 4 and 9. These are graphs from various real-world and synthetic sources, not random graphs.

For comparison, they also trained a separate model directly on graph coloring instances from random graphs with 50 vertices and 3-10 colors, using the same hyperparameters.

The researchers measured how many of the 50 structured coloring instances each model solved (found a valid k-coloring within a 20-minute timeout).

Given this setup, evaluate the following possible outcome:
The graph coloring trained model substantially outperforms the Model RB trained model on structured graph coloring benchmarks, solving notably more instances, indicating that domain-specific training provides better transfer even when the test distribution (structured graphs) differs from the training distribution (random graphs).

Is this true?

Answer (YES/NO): NO